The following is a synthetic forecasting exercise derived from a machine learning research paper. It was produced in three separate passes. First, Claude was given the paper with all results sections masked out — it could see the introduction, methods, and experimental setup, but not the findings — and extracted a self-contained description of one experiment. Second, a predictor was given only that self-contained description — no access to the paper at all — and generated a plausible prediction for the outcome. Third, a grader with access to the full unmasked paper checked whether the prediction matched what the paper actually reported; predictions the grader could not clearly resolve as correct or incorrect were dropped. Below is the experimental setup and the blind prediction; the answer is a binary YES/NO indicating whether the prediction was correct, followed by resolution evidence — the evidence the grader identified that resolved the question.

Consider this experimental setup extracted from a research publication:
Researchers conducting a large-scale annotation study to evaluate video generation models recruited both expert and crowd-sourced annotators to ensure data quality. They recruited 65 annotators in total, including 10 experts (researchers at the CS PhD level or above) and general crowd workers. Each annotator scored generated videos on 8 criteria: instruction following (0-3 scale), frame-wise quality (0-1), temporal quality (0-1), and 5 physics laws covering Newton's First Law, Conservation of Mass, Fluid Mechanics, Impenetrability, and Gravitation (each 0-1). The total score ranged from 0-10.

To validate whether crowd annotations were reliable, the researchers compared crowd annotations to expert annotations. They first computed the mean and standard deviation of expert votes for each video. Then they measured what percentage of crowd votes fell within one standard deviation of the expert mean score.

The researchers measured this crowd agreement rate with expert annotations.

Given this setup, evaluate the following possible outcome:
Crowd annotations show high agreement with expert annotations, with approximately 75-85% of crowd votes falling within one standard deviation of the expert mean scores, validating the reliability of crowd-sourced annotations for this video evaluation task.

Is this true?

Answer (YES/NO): NO